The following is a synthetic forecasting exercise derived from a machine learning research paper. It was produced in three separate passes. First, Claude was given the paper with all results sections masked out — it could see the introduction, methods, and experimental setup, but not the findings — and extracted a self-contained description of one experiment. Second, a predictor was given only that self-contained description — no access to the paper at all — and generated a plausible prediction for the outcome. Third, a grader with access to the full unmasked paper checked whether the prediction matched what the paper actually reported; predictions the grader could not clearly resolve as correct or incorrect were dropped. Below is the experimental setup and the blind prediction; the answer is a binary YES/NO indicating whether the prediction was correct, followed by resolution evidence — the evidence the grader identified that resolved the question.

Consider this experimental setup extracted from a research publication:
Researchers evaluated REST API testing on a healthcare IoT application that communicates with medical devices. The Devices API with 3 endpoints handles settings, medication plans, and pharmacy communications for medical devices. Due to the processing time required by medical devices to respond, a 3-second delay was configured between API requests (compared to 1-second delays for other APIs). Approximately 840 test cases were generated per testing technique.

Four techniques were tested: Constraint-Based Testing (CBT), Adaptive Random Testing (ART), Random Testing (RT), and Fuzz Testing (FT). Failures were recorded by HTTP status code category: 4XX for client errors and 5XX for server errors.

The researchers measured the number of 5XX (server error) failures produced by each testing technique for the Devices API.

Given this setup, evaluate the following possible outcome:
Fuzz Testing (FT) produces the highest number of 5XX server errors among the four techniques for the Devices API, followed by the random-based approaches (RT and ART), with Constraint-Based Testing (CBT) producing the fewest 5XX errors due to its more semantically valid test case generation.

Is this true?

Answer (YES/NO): NO